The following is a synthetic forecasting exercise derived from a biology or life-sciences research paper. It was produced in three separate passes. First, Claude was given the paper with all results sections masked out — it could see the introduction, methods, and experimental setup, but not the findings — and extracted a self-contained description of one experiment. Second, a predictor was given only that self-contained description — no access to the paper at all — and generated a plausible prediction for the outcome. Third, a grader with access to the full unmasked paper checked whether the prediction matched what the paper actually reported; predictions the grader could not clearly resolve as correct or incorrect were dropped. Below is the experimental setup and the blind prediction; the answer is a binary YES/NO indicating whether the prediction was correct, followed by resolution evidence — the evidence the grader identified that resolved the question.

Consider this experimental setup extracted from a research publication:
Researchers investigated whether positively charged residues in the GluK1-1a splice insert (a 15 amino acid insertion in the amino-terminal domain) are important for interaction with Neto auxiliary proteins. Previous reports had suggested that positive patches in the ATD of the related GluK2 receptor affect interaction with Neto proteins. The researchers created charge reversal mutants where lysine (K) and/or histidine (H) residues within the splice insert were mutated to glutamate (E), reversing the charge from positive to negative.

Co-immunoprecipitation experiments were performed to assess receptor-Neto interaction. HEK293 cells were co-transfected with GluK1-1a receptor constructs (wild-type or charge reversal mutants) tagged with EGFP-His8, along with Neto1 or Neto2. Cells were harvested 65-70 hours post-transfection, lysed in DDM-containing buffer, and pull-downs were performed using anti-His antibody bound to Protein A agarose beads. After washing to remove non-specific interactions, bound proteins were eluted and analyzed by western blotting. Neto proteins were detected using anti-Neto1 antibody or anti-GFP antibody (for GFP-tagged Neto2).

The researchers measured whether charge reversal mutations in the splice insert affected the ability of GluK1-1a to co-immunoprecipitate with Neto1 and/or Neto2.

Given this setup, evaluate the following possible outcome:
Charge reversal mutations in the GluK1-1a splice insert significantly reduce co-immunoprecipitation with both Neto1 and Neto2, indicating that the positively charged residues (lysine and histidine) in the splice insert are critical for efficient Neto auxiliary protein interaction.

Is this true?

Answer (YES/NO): NO